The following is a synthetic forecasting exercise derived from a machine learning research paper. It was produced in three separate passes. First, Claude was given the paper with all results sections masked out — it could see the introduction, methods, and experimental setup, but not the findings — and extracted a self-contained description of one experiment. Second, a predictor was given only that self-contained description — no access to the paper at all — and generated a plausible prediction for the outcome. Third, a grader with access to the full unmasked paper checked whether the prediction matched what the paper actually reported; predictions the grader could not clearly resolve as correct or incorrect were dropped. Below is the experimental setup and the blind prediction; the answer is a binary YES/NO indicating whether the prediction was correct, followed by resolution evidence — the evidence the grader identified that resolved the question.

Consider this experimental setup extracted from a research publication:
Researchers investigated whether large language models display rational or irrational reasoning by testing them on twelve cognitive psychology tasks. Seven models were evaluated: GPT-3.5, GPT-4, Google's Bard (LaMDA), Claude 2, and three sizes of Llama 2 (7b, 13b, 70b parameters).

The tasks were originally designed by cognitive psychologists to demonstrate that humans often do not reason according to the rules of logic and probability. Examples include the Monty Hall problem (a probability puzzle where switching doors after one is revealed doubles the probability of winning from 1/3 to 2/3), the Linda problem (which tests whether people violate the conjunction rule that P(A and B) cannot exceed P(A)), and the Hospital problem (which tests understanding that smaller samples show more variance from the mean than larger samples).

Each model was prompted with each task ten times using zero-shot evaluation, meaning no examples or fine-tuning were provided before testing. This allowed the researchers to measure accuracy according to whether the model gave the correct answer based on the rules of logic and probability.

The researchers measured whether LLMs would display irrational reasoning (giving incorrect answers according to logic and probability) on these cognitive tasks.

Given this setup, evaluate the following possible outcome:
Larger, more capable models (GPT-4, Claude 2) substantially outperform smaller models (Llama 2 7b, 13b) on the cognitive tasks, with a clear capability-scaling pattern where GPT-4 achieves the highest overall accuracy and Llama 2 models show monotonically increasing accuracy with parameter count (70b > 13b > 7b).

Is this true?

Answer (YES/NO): NO